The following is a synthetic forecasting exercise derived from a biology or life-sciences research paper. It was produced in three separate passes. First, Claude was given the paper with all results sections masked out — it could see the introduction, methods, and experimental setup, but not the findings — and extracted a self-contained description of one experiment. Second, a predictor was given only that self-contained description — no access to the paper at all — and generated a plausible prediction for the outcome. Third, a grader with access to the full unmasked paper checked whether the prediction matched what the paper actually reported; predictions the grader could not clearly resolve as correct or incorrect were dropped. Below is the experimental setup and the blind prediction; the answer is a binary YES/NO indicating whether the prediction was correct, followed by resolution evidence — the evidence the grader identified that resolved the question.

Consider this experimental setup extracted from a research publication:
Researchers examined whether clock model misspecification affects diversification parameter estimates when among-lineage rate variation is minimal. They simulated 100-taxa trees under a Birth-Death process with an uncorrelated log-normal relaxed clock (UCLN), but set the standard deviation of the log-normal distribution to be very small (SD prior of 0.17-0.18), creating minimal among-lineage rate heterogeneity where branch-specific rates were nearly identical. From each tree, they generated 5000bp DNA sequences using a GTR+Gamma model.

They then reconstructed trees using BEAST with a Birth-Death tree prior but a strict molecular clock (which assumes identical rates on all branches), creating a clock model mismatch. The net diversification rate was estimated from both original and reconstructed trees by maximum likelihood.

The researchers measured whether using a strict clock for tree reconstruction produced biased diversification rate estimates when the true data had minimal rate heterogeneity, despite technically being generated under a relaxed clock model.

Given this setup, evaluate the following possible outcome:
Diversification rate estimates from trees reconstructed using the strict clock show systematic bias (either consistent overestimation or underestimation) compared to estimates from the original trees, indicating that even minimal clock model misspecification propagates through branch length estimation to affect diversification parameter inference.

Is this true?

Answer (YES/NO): NO